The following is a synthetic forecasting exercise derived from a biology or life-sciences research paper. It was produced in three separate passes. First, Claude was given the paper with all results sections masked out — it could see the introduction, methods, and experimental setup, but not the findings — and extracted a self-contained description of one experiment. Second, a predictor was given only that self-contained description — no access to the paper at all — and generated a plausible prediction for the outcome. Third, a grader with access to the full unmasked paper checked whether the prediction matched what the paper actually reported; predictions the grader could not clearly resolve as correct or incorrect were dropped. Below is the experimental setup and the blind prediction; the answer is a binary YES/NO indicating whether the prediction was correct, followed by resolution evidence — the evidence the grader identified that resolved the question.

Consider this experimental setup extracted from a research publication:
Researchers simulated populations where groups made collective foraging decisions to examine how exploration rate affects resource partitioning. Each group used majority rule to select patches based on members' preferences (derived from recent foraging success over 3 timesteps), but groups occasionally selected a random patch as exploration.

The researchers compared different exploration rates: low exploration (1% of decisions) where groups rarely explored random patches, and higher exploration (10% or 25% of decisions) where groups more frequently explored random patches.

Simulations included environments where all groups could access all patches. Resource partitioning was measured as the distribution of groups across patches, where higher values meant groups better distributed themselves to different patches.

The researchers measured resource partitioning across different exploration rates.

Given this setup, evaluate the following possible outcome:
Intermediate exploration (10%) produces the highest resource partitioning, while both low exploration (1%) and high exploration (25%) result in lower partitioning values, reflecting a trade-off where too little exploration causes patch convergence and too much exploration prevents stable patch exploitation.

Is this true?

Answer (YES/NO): NO